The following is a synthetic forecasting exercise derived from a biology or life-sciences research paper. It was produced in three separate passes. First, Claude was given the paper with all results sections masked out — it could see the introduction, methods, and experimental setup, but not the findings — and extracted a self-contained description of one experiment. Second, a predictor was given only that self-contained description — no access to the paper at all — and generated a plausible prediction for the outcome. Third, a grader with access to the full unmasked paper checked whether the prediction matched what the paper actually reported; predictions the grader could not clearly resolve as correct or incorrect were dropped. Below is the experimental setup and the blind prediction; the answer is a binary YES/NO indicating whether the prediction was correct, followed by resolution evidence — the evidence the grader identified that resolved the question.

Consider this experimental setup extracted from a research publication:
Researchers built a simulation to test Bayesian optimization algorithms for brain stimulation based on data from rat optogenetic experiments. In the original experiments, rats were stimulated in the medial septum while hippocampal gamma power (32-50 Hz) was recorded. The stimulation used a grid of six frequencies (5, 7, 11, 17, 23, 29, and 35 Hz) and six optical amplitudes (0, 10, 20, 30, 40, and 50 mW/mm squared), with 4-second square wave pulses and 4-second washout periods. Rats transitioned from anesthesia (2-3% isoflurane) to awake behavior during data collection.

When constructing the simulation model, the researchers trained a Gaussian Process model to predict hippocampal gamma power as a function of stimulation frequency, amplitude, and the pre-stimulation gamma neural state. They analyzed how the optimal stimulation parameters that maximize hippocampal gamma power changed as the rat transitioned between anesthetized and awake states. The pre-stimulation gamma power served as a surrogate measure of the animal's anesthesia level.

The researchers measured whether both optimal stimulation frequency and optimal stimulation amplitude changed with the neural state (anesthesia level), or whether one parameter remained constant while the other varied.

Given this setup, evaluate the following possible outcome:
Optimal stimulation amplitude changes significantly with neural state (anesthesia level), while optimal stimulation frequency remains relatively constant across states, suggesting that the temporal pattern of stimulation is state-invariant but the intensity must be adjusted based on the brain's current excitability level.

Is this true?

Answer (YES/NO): NO